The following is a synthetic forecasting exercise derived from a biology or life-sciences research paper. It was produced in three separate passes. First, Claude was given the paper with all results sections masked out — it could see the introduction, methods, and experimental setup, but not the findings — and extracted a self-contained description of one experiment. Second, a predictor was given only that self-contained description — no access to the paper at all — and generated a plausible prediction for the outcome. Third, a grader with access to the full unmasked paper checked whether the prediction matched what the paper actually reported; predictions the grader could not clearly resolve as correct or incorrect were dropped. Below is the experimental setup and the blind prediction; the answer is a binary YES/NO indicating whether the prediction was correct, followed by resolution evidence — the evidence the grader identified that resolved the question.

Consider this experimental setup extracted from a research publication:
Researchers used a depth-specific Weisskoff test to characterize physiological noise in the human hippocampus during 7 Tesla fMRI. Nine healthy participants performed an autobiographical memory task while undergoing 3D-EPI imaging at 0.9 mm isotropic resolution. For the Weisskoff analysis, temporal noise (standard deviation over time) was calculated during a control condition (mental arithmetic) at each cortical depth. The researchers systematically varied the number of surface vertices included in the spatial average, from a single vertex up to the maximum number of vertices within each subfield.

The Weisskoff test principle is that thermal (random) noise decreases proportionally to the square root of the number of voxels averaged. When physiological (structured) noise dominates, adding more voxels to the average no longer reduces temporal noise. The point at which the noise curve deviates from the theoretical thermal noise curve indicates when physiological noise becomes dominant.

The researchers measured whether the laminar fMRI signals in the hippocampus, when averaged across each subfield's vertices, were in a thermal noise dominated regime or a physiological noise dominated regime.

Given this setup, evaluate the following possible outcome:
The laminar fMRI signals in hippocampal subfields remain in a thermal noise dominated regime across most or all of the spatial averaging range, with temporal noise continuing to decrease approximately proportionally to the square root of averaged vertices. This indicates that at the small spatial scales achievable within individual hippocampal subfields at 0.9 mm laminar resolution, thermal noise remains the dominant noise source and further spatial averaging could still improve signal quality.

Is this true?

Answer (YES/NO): NO